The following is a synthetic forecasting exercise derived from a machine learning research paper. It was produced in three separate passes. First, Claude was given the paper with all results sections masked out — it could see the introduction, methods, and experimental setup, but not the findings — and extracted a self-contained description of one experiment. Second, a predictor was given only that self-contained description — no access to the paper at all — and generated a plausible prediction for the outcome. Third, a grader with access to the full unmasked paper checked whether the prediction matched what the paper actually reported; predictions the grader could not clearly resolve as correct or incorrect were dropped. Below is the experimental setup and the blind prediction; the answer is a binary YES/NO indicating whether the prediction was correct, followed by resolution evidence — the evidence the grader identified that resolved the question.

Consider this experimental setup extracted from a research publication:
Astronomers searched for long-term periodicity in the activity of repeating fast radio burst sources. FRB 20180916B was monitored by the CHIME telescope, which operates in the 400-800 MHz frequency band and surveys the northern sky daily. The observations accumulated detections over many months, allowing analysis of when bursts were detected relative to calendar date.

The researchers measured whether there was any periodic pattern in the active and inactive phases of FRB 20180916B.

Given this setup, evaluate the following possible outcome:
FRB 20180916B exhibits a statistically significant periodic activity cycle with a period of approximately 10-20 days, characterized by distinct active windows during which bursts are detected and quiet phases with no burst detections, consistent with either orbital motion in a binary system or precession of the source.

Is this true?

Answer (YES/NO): YES